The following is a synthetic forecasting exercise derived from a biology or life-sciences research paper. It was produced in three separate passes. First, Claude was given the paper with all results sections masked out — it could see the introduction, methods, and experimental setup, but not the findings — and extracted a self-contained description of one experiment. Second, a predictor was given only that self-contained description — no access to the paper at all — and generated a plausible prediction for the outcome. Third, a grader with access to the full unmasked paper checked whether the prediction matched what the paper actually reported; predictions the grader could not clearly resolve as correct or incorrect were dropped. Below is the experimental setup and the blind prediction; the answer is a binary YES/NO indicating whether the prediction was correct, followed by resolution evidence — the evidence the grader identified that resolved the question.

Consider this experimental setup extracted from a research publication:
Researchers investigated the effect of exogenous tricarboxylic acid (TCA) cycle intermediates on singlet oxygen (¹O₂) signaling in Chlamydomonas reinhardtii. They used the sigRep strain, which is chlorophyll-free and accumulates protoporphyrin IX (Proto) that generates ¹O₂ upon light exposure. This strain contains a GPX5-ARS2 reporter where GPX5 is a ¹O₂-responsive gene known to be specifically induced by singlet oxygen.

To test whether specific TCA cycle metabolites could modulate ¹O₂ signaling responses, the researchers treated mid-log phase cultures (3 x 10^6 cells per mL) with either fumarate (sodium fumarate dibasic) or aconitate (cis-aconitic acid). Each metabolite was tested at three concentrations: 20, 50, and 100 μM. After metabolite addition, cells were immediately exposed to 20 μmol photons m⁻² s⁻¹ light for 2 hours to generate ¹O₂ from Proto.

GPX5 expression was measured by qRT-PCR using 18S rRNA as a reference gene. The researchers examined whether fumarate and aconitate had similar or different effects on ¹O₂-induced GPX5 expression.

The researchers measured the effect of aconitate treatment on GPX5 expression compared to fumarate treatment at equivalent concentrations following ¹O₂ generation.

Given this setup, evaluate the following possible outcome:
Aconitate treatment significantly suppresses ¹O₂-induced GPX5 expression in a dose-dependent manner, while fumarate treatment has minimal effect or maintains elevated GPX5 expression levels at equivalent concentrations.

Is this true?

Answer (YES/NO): NO